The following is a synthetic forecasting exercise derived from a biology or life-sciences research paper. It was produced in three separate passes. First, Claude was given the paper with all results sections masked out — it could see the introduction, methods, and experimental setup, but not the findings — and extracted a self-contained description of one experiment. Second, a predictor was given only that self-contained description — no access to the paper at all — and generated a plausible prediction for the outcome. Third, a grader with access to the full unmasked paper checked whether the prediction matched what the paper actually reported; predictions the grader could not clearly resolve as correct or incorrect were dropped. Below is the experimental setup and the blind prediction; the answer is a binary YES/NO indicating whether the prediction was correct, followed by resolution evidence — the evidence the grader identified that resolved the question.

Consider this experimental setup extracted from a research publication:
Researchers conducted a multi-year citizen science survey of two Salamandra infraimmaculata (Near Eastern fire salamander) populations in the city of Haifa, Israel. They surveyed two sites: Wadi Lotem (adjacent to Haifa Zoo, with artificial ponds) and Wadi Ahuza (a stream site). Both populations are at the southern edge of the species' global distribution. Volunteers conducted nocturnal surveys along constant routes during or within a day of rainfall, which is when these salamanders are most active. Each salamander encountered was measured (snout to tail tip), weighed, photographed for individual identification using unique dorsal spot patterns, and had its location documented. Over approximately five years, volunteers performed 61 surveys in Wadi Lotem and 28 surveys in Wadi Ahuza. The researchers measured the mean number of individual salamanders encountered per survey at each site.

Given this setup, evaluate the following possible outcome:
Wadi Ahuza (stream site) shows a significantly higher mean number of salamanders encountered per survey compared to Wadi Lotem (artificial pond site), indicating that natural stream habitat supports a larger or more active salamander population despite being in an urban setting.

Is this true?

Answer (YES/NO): YES